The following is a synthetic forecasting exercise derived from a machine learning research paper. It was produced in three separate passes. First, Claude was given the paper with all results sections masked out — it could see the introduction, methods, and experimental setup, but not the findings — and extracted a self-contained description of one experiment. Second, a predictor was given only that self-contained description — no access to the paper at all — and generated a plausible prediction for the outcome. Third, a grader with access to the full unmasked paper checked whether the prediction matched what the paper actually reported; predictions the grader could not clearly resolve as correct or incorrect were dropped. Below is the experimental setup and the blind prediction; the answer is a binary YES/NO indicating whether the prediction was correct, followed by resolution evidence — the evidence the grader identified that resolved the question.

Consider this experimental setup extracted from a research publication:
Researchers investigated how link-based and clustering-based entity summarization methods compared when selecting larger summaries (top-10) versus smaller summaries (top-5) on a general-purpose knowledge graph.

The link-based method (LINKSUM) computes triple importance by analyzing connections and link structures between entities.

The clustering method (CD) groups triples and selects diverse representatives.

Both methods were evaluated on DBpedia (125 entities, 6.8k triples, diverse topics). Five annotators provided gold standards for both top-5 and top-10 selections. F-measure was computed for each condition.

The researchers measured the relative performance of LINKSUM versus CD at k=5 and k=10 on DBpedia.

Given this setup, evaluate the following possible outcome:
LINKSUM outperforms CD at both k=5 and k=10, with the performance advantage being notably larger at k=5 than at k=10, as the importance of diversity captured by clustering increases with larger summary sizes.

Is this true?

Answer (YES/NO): NO